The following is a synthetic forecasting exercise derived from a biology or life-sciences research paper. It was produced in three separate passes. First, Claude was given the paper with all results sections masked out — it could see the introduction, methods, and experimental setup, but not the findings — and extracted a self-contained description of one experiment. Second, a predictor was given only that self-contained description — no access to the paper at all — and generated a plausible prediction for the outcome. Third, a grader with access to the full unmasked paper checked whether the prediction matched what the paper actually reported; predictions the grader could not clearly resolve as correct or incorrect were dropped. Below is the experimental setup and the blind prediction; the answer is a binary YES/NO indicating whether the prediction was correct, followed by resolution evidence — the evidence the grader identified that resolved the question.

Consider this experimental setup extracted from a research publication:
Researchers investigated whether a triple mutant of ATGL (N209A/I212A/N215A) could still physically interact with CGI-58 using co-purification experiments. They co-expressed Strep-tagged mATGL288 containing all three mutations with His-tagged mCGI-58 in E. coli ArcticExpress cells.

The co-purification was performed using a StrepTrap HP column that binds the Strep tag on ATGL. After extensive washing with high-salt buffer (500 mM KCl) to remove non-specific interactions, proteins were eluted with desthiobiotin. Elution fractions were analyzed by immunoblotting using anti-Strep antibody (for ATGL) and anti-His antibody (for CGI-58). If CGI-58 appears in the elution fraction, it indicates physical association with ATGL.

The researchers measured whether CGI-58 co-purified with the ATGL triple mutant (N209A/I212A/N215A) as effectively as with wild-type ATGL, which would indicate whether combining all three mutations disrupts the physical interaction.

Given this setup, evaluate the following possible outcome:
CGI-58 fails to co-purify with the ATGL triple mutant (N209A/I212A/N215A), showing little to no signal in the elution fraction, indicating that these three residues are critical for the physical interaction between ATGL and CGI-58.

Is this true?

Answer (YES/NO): NO